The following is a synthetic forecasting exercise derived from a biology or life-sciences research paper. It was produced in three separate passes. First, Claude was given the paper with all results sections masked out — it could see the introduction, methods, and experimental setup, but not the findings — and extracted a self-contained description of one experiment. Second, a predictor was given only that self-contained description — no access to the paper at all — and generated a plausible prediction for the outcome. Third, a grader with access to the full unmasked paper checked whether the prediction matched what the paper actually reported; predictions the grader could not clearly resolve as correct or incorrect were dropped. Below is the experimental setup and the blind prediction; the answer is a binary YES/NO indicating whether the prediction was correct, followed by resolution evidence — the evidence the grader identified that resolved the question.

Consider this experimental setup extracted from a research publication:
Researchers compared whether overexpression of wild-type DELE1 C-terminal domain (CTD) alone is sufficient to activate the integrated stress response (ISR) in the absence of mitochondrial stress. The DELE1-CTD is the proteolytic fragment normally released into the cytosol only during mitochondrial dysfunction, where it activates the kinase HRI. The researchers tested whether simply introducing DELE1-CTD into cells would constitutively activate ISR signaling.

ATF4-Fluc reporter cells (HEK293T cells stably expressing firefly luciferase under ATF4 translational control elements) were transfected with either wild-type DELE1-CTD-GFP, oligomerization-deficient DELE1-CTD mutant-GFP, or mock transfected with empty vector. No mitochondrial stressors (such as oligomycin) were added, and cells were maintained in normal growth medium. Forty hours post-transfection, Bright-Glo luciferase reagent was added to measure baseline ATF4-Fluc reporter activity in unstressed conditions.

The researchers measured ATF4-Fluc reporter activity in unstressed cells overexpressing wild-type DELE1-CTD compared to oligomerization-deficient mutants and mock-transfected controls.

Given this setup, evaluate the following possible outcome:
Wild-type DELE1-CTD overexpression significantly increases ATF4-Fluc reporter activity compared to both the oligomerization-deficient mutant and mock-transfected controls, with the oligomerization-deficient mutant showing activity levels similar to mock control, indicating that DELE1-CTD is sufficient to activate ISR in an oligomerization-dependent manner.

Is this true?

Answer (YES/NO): YES